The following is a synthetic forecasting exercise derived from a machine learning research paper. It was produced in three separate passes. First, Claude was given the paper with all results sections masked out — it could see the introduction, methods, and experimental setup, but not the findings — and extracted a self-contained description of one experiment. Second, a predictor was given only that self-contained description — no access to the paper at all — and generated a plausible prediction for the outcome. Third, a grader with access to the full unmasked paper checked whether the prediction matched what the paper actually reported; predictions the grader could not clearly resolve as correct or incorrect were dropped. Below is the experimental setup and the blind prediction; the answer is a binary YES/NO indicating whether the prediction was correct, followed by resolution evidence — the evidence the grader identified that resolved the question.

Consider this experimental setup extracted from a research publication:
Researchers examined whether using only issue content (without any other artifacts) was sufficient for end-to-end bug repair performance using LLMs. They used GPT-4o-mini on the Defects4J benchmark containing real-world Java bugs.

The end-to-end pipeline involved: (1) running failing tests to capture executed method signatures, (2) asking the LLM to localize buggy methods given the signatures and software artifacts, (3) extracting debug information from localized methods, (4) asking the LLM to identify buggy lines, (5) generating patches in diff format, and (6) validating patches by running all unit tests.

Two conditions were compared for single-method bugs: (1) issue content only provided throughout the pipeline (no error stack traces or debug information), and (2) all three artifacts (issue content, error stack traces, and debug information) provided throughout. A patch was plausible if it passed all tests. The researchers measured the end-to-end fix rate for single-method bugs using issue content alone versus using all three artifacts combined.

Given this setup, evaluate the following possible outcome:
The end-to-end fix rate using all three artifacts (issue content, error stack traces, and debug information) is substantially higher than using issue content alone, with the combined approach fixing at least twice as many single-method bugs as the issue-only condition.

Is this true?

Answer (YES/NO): NO